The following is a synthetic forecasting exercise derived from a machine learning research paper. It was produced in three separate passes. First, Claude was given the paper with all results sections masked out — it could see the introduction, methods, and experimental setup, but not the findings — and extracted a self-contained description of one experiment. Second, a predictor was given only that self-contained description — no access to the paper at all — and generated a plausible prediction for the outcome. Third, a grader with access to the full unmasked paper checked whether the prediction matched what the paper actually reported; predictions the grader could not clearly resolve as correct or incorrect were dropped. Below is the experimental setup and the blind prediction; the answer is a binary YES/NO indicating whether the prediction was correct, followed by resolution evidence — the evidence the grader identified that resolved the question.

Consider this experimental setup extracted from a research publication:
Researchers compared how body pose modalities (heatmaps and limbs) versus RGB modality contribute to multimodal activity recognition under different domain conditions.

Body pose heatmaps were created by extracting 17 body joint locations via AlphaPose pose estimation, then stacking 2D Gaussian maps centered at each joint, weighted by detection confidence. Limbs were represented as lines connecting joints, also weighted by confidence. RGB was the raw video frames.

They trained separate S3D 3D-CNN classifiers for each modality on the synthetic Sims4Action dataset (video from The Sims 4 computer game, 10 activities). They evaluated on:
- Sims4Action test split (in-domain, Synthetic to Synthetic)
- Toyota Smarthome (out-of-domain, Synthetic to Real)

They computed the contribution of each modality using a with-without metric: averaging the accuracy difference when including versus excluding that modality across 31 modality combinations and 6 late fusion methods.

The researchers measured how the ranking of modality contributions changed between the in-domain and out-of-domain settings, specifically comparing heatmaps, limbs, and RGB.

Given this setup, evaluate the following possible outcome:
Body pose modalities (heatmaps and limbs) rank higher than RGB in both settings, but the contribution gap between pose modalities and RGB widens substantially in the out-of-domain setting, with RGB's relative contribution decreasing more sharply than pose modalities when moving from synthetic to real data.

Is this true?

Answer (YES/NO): NO